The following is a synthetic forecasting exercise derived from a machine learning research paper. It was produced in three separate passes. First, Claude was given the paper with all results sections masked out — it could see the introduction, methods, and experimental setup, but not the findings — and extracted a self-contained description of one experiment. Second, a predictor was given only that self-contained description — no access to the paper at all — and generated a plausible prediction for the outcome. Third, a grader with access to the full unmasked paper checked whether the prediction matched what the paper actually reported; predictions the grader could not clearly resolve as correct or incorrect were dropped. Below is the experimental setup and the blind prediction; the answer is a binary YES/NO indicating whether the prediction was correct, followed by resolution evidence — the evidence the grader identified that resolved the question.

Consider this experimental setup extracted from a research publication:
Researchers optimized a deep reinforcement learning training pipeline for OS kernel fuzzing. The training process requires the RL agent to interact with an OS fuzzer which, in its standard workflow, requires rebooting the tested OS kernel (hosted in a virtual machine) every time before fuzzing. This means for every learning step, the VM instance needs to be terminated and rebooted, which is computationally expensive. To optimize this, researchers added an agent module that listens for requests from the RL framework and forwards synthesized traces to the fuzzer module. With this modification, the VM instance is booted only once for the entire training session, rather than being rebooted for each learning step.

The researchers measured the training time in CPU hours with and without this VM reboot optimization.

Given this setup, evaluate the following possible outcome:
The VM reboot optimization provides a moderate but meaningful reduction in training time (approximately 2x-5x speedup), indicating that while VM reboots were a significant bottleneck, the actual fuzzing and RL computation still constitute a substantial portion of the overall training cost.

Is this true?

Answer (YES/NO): YES